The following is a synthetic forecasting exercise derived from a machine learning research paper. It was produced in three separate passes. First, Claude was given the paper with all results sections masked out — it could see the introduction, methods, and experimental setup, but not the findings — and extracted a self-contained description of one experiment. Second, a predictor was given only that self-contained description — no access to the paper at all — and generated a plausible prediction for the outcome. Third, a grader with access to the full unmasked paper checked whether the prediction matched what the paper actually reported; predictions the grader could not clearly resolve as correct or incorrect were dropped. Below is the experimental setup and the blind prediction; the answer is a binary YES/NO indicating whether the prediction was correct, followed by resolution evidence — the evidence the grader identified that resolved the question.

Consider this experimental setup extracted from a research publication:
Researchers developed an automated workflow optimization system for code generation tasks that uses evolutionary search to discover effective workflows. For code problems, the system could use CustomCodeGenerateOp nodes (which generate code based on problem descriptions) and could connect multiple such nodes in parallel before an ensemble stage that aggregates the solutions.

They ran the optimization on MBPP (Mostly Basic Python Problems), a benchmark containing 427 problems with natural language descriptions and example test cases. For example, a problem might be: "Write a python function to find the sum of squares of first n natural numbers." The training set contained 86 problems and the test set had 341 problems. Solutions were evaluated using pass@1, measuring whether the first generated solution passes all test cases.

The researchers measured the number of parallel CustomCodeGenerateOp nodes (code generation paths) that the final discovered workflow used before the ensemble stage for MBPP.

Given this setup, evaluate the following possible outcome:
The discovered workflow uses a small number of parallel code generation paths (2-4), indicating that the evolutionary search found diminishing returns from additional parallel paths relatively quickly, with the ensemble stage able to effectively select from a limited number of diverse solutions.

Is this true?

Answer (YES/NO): YES